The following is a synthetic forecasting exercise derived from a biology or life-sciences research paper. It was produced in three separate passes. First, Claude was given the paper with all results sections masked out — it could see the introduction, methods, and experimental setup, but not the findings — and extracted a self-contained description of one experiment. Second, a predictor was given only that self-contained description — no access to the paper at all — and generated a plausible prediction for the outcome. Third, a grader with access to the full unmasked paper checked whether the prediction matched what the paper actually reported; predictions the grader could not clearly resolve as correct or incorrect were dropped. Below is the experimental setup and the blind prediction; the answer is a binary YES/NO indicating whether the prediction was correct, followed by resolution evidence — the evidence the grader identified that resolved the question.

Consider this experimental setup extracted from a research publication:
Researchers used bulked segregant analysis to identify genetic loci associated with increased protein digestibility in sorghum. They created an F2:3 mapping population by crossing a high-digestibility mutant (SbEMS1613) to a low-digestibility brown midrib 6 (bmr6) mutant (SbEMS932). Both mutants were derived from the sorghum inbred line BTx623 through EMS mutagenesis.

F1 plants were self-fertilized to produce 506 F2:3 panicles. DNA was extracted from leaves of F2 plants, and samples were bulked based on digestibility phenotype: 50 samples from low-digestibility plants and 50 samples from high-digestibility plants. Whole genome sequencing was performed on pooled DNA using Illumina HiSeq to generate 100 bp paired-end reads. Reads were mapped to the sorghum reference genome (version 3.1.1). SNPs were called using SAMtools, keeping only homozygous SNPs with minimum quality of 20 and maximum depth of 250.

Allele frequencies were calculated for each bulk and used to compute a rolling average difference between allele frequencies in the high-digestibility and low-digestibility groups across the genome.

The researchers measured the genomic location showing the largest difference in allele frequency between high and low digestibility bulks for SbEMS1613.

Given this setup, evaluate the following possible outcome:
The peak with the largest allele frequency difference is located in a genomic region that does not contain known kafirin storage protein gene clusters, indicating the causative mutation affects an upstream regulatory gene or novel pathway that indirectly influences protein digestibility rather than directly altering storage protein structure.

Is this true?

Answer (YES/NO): NO